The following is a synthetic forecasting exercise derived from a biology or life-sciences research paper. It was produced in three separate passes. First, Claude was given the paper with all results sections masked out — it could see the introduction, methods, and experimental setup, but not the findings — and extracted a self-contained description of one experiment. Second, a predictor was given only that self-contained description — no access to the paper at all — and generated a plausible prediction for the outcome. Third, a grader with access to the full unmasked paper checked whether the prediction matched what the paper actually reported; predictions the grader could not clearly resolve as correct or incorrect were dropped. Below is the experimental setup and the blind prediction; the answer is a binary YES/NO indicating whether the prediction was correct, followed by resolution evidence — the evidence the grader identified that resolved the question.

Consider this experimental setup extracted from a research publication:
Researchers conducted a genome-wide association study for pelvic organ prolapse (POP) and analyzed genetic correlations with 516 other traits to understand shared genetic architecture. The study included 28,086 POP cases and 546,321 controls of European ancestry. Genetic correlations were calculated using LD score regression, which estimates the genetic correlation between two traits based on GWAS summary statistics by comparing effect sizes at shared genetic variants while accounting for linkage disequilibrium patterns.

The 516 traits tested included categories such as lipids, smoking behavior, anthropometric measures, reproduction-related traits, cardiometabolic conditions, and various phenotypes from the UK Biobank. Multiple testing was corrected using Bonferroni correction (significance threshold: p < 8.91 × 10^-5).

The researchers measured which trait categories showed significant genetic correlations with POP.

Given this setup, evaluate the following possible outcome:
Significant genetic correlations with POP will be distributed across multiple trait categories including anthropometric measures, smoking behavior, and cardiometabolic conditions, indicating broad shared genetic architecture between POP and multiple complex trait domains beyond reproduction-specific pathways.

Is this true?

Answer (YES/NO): NO